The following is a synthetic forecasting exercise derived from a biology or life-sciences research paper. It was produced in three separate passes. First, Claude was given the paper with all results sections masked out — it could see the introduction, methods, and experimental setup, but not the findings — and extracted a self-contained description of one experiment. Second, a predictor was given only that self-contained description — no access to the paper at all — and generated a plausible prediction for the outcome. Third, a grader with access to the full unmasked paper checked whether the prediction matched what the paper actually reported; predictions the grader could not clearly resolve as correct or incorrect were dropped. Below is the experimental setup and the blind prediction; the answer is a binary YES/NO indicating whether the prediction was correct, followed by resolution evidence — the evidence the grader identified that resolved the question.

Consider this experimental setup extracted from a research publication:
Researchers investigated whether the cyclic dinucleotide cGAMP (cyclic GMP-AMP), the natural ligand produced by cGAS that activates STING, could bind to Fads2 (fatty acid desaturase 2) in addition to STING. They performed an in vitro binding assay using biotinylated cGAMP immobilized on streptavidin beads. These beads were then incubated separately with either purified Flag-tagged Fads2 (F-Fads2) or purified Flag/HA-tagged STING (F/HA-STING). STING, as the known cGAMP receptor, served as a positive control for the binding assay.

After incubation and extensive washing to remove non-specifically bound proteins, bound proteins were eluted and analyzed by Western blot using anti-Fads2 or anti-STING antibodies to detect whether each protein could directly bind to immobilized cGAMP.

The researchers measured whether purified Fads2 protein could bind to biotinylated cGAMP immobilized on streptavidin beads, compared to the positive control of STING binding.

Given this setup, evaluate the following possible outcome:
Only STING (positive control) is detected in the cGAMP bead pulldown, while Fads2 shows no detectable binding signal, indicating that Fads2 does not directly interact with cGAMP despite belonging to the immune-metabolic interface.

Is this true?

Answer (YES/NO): NO